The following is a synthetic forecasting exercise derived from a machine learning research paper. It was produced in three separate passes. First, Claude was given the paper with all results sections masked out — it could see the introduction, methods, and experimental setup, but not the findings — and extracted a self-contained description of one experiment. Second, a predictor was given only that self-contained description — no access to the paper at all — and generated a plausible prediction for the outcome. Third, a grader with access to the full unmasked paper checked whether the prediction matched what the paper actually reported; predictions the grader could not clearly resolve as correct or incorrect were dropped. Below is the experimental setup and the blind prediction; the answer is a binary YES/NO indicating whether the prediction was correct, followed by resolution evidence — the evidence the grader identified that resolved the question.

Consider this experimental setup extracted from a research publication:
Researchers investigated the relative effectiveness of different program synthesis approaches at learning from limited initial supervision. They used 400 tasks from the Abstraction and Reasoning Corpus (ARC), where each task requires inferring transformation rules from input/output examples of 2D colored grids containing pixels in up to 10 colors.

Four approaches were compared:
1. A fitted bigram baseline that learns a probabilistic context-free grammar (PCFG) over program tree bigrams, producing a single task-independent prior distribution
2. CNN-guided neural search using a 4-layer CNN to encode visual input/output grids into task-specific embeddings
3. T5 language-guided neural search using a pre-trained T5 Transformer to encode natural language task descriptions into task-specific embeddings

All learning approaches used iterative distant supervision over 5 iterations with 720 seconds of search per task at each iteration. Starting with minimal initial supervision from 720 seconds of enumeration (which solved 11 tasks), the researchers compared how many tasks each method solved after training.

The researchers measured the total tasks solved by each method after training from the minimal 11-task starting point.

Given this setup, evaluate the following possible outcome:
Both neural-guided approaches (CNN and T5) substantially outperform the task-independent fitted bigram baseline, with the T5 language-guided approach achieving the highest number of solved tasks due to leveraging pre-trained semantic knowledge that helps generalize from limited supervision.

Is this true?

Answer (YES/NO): NO